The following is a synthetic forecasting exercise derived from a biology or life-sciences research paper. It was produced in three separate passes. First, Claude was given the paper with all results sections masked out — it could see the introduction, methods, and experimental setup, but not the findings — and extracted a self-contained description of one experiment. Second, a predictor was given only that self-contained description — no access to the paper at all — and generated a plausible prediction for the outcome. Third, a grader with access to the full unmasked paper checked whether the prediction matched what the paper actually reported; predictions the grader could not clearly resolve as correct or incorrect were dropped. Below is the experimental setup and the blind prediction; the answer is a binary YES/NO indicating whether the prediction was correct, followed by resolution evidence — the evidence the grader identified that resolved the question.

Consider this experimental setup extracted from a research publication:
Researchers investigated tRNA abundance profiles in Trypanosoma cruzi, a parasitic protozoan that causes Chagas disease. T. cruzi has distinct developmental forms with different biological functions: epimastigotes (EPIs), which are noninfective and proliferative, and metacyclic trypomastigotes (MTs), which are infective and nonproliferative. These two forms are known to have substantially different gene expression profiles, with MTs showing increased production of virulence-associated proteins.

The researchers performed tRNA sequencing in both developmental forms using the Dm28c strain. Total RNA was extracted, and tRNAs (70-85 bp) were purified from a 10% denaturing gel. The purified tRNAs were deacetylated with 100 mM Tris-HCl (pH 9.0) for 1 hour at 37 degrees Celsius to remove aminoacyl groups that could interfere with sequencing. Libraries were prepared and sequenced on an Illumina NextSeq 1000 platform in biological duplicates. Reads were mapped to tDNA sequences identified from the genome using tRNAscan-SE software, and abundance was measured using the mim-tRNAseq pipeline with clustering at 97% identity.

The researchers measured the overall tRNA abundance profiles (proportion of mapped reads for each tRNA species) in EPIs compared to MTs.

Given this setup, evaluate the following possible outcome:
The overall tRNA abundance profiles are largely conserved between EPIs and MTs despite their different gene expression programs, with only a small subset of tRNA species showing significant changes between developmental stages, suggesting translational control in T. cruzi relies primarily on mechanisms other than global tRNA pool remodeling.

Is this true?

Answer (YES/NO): YES